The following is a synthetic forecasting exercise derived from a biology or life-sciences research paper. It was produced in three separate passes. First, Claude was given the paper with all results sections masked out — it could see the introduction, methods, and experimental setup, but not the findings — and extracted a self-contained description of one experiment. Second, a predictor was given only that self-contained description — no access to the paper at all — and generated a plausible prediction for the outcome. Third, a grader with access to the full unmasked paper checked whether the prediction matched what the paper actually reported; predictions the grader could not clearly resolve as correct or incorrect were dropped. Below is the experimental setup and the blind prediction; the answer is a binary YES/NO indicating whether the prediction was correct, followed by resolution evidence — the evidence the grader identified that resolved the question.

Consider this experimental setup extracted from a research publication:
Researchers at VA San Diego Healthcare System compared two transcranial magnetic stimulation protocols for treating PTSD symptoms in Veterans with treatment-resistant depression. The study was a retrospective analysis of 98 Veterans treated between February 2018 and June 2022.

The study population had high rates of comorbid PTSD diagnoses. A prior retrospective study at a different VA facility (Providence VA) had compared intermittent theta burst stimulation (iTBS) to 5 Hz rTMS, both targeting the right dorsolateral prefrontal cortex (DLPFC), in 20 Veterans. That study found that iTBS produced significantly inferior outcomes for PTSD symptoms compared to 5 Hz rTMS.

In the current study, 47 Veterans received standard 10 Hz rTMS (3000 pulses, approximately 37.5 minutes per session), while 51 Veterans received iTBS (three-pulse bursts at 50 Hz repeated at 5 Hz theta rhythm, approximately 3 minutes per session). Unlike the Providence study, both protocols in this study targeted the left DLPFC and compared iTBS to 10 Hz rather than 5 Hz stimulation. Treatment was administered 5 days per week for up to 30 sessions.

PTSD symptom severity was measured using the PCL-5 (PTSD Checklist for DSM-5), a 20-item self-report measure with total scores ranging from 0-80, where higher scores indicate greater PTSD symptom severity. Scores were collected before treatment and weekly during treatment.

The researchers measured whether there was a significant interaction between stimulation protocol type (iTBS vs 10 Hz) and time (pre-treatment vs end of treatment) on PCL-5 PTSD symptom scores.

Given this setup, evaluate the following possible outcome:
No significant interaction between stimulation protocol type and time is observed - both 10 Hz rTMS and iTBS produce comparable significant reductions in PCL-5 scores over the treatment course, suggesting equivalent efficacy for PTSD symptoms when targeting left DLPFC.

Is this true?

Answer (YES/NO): YES